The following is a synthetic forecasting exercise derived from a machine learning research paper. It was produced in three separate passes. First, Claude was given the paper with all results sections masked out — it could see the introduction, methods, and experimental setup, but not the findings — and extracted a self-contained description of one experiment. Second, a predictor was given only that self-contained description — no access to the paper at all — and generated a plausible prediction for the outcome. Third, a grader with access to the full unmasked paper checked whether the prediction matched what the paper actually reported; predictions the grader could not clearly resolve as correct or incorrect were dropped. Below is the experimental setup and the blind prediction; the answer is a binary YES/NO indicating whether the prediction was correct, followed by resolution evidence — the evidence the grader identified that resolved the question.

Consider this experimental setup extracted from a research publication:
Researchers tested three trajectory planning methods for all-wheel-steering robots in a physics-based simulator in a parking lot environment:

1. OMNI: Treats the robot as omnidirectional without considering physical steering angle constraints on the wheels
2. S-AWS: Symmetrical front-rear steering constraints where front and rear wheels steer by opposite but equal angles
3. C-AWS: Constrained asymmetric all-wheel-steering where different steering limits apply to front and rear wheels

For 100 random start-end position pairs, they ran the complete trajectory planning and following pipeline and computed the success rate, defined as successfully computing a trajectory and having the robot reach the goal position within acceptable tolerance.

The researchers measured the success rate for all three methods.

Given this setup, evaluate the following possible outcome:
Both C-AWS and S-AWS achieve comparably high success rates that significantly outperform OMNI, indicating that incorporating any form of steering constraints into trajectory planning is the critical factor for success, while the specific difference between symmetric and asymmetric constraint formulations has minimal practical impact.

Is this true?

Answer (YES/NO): NO